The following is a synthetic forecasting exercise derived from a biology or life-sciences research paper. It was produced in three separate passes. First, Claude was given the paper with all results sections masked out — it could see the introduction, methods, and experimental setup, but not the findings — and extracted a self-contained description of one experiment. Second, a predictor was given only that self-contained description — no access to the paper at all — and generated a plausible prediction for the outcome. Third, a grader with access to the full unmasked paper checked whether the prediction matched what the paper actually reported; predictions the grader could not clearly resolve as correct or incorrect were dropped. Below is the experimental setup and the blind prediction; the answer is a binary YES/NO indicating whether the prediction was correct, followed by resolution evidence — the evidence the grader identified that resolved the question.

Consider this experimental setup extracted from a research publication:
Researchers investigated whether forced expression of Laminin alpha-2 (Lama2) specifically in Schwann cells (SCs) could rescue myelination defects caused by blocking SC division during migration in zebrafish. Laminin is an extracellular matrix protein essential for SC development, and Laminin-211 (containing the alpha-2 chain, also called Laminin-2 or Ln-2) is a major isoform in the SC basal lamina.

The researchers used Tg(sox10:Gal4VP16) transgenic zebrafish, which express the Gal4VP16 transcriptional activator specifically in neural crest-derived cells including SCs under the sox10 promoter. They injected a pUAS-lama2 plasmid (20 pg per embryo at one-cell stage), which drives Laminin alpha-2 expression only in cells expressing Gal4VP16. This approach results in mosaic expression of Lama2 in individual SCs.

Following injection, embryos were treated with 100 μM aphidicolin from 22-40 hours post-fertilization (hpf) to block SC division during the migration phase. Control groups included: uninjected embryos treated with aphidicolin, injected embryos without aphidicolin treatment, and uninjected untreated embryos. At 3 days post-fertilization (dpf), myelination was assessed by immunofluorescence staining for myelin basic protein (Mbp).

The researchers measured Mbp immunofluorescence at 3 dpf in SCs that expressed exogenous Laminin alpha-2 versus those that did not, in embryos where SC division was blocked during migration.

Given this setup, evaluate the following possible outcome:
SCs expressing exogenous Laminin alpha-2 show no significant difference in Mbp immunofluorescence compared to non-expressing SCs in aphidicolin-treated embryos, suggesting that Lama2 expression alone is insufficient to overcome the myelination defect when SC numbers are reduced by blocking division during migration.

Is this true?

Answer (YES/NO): NO